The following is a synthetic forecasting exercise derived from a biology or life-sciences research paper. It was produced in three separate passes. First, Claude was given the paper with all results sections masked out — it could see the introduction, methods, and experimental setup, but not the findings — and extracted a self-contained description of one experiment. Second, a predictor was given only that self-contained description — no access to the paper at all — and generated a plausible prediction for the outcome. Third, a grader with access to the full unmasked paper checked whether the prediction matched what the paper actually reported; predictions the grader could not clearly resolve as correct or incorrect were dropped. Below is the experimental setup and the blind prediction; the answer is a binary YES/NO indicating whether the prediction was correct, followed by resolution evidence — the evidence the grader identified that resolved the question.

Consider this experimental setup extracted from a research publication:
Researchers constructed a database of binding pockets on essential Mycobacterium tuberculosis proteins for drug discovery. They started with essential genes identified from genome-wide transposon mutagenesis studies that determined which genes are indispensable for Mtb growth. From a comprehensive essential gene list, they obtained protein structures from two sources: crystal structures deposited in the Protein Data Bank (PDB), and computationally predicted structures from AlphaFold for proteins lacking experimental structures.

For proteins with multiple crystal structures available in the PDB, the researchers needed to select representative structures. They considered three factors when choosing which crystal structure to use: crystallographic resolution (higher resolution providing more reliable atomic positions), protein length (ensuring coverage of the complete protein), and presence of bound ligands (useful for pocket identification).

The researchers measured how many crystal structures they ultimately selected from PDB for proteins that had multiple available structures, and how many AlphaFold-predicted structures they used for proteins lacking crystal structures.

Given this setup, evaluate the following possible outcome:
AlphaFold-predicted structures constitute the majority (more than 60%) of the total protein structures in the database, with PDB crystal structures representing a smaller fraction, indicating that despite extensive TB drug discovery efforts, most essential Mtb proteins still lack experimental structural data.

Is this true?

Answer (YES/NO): NO